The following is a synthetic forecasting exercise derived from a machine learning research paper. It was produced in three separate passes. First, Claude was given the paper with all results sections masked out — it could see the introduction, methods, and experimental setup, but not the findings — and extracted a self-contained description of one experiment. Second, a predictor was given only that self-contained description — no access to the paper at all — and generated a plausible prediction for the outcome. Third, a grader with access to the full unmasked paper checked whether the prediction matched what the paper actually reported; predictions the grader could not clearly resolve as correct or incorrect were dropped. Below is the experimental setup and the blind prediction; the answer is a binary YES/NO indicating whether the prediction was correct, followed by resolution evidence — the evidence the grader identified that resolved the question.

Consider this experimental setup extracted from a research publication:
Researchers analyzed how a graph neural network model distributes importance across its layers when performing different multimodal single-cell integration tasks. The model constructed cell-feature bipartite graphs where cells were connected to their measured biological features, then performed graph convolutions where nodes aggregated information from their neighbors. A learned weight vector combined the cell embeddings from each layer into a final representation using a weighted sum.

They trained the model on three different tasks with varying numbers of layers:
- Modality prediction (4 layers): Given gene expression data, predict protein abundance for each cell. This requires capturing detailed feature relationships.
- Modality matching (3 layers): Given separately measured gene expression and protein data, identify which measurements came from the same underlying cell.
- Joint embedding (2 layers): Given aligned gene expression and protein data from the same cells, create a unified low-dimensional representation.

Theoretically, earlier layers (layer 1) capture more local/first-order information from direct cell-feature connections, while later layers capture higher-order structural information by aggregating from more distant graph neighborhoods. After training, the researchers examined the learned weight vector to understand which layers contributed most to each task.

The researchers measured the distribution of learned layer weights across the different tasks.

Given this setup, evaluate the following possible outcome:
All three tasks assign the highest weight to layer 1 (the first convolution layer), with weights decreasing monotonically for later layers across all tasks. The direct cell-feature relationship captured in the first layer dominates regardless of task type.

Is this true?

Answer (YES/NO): NO